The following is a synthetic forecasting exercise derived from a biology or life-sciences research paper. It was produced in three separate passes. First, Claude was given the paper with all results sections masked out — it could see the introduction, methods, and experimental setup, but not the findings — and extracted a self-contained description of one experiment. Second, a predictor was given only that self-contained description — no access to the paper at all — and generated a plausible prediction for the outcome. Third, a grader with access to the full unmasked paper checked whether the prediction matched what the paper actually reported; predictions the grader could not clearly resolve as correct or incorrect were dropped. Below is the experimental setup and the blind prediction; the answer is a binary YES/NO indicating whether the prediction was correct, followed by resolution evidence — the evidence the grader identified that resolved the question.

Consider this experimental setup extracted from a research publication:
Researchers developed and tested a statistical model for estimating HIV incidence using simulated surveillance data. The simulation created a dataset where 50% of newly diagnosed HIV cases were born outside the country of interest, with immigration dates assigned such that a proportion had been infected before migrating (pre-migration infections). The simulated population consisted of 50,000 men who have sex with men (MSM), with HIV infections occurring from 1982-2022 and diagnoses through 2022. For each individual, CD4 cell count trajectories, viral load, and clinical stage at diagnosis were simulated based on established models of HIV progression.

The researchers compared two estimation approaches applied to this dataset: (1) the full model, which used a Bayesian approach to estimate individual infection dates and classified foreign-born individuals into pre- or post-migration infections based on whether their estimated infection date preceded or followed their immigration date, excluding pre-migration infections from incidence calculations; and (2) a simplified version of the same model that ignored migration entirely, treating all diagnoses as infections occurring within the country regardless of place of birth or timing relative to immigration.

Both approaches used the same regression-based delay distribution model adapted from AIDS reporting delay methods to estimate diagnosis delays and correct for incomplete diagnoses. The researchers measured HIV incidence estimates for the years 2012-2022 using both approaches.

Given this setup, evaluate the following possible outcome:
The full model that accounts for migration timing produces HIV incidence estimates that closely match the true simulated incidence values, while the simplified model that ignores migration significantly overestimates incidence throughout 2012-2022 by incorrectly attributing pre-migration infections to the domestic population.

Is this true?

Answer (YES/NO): YES